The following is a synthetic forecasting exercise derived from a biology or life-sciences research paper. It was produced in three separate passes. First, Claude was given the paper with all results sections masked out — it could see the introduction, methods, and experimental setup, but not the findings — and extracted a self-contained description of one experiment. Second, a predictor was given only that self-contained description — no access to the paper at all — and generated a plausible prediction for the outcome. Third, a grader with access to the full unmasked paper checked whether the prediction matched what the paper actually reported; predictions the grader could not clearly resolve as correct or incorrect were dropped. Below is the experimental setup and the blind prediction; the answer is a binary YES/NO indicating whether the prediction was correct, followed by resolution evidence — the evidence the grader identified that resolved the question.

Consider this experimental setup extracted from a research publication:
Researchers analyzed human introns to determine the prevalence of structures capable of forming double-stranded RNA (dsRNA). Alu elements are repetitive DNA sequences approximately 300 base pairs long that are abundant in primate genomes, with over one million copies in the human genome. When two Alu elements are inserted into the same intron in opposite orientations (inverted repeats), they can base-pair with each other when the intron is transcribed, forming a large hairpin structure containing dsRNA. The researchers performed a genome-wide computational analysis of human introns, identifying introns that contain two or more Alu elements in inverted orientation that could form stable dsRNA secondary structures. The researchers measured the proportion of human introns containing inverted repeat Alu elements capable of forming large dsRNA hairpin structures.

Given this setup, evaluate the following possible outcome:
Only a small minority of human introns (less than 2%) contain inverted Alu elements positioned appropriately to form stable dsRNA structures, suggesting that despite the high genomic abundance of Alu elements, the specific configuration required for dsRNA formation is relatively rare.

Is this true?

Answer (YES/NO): NO